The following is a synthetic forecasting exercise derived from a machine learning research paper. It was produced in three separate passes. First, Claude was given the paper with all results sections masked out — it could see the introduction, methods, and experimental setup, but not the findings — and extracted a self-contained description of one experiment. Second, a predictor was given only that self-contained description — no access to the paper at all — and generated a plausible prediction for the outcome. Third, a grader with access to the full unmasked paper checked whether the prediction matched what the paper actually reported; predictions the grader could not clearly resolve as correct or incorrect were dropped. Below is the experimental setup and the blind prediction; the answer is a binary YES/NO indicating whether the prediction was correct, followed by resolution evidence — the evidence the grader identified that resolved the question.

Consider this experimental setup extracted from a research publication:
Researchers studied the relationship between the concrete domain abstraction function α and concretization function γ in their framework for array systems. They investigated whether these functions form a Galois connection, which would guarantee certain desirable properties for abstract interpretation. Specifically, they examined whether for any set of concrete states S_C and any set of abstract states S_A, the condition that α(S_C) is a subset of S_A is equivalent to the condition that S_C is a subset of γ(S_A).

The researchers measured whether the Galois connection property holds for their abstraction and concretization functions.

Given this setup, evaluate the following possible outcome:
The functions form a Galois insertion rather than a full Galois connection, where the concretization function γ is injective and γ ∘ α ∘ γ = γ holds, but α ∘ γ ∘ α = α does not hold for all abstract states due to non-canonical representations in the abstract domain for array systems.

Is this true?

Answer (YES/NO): NO